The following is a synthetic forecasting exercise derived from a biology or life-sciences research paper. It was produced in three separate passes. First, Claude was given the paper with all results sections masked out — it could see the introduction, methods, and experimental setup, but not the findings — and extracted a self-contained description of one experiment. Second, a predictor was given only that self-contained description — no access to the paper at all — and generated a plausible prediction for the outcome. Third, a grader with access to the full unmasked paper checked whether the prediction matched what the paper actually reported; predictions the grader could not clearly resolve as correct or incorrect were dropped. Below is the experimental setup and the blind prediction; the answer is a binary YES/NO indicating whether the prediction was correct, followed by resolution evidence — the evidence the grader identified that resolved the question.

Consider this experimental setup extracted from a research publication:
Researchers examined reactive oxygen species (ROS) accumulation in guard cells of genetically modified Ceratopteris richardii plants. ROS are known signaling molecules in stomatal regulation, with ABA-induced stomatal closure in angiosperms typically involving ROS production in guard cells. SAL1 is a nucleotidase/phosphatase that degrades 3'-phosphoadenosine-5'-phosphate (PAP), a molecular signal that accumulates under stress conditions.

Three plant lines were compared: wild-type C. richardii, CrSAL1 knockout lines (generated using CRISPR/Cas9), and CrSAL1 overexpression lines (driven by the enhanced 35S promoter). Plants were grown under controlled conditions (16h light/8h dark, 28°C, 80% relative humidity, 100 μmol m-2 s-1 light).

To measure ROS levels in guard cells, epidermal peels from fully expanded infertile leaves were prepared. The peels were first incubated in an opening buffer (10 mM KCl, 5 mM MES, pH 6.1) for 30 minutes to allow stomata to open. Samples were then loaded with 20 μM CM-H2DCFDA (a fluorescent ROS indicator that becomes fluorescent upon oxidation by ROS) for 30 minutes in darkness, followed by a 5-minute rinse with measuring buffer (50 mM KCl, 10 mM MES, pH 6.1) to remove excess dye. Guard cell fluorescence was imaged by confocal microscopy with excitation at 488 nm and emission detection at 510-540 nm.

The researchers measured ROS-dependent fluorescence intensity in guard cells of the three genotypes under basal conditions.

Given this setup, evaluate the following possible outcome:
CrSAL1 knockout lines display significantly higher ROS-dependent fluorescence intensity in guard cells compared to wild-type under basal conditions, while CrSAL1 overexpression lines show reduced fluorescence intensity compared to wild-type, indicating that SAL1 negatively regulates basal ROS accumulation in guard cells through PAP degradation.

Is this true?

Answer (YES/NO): NO